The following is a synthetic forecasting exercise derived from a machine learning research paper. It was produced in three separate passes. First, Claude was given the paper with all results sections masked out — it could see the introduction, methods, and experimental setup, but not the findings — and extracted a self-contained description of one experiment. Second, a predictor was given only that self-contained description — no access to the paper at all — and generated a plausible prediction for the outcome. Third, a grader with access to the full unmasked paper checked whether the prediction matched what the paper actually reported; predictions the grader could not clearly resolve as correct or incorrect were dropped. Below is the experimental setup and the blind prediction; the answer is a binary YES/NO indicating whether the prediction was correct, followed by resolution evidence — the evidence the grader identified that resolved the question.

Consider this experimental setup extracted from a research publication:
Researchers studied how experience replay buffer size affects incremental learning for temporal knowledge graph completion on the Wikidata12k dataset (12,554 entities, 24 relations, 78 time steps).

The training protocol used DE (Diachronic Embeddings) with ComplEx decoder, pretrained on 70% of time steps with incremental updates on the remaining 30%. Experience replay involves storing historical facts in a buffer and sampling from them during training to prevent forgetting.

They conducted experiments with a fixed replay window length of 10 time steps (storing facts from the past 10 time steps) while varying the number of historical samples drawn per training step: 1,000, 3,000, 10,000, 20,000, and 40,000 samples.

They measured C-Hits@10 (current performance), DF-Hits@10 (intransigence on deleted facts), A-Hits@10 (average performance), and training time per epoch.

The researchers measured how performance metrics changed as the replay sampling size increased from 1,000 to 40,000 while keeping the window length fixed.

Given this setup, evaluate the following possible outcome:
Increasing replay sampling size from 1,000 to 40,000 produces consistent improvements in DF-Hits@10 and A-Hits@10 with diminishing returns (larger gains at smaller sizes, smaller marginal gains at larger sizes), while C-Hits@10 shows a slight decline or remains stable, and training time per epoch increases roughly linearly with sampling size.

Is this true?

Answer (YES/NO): NO